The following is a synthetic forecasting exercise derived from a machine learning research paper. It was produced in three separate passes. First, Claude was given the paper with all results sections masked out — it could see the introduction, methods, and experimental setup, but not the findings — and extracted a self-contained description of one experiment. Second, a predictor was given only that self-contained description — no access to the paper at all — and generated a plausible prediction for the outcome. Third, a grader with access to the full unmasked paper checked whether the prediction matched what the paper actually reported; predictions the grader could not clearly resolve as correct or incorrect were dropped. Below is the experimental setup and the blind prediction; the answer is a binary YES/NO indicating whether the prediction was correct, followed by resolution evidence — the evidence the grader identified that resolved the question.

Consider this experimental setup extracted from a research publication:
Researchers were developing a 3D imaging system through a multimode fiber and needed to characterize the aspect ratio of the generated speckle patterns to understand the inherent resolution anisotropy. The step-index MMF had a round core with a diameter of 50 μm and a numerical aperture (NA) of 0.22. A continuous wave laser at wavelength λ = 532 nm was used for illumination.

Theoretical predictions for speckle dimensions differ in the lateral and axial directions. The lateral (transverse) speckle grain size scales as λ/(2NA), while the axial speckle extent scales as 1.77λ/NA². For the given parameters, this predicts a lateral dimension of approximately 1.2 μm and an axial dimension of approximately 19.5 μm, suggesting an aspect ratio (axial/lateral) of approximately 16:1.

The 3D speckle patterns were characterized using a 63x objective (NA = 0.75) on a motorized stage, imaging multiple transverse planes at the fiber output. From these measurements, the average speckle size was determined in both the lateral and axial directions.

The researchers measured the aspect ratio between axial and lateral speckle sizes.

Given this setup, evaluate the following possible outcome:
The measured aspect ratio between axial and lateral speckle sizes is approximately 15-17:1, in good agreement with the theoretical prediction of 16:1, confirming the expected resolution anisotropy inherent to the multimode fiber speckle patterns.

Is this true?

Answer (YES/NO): NO